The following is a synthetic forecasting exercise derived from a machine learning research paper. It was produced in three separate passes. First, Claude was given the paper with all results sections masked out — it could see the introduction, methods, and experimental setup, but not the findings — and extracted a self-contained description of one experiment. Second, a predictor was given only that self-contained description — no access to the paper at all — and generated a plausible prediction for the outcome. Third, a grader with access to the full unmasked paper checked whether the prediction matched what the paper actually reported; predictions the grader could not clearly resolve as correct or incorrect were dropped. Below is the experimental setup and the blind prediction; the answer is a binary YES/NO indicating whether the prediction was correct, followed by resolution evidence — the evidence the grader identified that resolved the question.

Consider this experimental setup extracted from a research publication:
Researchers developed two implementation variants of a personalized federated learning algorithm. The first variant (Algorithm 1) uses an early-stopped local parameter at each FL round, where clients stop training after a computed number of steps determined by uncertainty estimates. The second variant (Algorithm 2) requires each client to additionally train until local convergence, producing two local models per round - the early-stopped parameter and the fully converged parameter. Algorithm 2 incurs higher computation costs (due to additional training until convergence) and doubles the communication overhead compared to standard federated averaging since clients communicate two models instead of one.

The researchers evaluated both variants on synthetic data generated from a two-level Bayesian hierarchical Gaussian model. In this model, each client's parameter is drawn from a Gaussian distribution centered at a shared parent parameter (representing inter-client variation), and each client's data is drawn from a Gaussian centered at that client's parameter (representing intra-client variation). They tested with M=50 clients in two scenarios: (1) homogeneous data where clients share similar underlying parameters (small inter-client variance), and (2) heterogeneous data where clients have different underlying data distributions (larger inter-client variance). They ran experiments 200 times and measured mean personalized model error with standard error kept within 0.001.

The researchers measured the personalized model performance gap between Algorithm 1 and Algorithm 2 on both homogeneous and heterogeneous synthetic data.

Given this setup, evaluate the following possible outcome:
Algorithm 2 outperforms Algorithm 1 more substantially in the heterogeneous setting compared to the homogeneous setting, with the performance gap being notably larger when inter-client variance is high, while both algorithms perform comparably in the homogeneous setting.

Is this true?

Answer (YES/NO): NO